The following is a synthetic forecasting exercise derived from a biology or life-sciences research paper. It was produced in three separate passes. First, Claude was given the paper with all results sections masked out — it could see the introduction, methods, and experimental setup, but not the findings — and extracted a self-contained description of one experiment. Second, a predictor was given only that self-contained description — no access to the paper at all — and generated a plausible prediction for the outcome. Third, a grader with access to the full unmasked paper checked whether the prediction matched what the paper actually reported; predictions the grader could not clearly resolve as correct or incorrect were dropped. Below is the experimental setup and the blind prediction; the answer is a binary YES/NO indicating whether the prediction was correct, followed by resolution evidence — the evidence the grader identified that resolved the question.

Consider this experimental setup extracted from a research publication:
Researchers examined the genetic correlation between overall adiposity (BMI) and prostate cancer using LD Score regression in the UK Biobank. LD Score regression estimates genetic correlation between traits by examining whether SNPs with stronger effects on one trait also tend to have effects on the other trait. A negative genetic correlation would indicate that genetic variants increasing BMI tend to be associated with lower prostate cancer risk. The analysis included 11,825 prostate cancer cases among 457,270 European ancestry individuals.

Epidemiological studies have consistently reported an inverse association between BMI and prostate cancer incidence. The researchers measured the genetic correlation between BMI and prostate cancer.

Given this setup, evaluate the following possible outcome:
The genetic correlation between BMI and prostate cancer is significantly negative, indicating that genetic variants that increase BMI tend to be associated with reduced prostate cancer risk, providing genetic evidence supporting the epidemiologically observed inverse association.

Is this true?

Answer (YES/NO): NO